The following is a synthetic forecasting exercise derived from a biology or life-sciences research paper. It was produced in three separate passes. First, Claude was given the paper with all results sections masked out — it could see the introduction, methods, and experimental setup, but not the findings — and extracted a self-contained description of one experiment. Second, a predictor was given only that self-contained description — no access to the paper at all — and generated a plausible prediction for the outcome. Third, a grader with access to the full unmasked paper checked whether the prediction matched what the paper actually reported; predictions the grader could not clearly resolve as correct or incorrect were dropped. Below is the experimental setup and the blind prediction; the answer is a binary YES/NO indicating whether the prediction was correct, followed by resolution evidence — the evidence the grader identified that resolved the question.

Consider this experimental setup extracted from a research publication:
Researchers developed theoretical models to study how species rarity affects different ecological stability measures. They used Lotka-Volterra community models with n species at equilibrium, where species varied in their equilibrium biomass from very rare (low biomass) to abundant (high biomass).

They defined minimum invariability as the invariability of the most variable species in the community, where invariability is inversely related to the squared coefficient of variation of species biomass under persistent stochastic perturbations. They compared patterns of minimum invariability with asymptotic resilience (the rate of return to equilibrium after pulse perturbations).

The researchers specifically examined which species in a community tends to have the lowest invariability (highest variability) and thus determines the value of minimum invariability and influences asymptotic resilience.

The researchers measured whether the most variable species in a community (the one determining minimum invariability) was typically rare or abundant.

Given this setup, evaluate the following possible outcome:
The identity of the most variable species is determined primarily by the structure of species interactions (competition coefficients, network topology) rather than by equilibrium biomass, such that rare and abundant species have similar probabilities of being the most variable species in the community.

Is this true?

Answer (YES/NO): NO